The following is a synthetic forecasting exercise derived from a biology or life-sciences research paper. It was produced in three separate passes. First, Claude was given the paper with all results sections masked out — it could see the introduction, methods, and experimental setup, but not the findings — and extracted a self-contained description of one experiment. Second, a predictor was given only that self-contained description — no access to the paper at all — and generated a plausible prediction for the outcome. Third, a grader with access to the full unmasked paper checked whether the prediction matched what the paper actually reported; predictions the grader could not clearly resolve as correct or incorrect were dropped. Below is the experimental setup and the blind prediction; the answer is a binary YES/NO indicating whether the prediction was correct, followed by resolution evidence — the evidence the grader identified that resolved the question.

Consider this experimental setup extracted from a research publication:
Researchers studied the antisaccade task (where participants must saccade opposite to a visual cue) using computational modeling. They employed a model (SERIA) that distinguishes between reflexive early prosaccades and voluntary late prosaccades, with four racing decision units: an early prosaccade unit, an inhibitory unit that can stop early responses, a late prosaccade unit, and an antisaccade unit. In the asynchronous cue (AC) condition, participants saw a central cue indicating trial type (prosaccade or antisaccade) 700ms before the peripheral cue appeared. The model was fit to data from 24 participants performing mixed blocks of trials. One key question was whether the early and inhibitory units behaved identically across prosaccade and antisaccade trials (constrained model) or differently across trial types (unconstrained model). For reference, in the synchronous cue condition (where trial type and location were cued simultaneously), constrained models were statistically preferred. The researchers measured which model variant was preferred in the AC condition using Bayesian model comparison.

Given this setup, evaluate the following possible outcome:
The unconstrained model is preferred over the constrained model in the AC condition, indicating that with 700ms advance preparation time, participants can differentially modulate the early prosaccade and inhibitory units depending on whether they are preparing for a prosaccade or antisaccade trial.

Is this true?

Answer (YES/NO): YES